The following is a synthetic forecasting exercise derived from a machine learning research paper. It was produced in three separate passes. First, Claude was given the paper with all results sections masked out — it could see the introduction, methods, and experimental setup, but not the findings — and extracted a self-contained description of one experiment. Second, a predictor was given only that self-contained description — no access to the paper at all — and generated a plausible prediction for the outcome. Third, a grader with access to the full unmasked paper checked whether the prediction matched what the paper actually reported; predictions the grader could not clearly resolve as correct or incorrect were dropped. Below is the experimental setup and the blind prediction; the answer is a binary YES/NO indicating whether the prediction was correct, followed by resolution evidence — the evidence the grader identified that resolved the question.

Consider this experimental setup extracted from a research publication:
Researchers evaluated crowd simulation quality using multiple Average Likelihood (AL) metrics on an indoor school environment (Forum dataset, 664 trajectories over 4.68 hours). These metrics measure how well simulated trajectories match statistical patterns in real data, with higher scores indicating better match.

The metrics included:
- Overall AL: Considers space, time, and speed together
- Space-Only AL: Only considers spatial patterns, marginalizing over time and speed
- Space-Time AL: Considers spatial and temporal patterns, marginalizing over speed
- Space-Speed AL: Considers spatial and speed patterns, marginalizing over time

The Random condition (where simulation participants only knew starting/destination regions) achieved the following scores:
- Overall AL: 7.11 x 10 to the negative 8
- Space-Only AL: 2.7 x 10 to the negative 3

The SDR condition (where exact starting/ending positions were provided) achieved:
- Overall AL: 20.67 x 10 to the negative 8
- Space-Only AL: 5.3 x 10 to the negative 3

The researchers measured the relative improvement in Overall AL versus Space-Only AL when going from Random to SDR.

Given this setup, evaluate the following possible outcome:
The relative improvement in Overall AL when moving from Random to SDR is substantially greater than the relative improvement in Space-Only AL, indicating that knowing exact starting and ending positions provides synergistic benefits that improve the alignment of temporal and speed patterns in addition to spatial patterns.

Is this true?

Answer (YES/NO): YES